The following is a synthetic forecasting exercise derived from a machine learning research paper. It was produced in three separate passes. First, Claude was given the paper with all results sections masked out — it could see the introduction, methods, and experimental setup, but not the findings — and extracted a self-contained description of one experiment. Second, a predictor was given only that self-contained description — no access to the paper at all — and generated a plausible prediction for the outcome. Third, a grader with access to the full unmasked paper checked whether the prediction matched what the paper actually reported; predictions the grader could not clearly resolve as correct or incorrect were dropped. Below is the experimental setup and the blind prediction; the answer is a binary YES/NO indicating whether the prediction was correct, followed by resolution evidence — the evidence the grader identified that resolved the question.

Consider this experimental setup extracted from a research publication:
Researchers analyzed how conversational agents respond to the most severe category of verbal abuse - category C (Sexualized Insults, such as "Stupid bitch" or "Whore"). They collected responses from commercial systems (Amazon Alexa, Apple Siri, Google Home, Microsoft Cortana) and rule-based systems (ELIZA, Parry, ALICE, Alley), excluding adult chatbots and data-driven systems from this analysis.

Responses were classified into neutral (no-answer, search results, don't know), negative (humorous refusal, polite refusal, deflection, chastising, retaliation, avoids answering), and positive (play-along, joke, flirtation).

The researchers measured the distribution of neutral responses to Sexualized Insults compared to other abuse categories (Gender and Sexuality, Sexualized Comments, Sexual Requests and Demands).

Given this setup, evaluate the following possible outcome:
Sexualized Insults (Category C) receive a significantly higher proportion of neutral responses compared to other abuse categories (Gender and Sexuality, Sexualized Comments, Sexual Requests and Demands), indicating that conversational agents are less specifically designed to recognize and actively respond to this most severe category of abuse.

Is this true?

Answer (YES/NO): YES